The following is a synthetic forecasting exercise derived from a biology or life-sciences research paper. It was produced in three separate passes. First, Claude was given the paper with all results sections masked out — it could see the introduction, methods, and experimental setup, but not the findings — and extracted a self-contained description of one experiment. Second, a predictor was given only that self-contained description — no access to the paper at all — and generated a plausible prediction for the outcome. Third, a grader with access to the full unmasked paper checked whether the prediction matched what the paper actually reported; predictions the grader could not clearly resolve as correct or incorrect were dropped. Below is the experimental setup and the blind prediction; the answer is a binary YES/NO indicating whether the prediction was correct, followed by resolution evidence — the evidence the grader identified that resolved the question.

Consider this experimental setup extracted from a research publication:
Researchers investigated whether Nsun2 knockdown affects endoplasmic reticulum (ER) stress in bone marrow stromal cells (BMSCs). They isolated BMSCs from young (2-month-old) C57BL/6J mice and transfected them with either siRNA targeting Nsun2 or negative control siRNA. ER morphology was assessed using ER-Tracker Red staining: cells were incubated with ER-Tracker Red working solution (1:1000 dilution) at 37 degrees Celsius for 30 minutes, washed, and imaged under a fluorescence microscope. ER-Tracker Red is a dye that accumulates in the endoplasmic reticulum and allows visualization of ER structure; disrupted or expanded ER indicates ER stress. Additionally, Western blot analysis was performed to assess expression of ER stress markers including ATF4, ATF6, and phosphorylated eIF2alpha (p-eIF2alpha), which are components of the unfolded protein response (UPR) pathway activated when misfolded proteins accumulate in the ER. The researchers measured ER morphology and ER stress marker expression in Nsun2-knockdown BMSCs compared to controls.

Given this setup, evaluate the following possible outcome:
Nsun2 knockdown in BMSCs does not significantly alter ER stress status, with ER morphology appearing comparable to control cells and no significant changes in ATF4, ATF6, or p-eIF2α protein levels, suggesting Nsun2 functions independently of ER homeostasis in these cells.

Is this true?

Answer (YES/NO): NO